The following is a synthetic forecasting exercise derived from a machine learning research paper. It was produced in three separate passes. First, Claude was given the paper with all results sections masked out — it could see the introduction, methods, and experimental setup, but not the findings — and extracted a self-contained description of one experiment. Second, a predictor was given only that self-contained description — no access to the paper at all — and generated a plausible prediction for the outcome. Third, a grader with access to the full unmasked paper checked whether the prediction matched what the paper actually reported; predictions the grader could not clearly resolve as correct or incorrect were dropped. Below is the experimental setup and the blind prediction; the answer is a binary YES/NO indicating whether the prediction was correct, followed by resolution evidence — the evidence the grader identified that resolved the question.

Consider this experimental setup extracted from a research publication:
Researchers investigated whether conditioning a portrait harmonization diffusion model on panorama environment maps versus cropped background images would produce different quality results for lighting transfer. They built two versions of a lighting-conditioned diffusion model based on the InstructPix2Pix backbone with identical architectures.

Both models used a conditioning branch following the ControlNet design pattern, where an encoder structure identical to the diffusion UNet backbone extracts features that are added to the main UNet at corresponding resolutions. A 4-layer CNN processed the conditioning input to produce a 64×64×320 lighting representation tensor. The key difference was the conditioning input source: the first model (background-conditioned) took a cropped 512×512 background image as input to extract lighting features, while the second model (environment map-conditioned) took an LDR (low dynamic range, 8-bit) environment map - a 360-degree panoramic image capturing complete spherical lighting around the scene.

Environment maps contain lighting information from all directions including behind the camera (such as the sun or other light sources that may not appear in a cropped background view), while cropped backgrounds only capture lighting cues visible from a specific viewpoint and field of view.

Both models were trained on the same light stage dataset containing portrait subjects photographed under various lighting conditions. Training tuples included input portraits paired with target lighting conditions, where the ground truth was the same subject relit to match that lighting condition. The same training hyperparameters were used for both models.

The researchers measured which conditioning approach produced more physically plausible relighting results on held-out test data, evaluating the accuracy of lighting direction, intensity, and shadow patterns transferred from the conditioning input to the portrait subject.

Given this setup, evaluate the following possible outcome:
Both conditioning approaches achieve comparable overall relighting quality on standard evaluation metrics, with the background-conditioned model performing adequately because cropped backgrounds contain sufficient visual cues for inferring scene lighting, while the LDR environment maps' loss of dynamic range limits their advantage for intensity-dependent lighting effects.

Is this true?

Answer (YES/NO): NO